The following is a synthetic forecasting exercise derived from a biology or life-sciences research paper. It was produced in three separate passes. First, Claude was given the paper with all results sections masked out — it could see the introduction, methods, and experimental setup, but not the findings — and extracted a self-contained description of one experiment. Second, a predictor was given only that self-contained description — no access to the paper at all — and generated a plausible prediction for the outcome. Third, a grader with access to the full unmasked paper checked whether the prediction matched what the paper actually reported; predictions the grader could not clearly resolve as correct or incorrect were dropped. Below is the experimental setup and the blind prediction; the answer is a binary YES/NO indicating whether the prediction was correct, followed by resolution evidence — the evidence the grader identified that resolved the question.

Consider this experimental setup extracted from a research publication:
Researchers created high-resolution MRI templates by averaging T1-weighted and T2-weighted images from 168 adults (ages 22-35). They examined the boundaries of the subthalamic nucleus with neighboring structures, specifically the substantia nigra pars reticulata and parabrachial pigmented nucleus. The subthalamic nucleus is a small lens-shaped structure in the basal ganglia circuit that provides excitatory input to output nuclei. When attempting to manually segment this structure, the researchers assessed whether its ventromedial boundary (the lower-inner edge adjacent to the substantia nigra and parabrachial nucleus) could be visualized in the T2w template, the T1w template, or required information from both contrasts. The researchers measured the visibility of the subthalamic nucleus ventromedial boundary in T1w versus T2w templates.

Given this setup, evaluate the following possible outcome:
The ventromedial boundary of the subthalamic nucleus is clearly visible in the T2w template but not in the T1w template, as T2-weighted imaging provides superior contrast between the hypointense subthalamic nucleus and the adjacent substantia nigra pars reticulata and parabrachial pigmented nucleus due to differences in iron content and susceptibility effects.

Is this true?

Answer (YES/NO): NO